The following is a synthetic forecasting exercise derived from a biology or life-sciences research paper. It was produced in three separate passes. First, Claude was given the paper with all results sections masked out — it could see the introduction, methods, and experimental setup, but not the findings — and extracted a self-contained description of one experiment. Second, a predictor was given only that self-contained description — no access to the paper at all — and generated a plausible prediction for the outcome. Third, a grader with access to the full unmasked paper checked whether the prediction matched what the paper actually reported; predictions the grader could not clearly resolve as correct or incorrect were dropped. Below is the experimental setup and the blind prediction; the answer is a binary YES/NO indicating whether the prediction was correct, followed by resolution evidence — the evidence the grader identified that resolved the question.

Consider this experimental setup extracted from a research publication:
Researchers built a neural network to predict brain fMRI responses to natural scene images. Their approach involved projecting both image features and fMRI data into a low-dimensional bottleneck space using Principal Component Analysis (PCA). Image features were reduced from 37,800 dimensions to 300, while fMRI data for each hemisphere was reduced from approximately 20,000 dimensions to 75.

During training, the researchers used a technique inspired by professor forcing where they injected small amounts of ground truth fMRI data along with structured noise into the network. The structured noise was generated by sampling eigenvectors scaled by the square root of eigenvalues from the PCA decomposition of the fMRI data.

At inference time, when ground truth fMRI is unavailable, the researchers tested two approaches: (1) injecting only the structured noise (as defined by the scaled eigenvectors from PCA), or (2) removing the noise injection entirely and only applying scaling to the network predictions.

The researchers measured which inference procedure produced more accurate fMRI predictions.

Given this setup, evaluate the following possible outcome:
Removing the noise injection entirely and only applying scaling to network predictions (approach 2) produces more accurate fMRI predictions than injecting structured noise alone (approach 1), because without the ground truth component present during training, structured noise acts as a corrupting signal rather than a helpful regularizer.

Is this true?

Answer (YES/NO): YES